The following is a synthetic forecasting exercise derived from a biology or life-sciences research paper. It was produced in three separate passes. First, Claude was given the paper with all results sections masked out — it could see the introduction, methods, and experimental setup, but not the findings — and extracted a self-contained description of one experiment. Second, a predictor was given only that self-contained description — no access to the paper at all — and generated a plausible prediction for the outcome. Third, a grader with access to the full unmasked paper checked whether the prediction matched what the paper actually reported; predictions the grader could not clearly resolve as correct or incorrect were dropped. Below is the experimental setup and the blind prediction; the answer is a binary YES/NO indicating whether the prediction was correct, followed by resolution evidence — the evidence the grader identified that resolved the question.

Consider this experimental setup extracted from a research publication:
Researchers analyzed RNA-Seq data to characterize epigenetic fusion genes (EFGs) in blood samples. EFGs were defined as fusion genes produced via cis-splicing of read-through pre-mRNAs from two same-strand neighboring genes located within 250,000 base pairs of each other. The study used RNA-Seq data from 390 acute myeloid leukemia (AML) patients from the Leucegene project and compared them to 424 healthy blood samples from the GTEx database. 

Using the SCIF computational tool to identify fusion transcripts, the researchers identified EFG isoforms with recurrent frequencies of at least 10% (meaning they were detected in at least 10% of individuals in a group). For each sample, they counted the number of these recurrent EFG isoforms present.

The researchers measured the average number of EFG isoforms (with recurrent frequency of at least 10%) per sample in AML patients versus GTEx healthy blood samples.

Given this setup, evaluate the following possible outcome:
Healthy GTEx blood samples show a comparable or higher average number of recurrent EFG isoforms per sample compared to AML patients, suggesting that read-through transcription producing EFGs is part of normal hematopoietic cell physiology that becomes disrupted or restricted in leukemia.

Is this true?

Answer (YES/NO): NO